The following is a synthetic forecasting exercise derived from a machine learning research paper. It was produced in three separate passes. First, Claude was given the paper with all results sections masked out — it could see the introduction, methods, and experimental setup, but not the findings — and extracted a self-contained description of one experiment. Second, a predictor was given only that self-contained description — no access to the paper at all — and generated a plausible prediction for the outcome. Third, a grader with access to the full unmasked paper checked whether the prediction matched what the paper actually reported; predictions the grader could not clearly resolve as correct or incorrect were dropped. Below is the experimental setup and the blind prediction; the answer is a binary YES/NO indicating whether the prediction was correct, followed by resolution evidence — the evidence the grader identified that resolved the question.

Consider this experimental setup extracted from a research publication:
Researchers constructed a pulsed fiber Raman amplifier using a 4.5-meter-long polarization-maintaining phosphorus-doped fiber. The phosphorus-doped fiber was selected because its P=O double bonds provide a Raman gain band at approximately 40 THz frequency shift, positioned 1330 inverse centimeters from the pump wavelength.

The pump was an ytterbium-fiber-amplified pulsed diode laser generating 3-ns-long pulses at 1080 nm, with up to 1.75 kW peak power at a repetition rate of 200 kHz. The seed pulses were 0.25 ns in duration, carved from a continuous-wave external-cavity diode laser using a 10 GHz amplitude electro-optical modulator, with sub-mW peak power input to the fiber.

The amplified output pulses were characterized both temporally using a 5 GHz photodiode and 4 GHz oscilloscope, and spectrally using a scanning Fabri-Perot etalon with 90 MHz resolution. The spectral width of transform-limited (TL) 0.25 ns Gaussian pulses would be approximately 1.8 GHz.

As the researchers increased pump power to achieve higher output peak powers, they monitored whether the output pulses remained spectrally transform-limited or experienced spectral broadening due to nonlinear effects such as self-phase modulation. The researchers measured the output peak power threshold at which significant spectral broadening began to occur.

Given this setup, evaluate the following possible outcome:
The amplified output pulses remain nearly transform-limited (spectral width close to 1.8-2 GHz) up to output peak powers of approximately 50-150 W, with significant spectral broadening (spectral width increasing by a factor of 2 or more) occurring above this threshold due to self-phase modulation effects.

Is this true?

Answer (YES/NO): NO